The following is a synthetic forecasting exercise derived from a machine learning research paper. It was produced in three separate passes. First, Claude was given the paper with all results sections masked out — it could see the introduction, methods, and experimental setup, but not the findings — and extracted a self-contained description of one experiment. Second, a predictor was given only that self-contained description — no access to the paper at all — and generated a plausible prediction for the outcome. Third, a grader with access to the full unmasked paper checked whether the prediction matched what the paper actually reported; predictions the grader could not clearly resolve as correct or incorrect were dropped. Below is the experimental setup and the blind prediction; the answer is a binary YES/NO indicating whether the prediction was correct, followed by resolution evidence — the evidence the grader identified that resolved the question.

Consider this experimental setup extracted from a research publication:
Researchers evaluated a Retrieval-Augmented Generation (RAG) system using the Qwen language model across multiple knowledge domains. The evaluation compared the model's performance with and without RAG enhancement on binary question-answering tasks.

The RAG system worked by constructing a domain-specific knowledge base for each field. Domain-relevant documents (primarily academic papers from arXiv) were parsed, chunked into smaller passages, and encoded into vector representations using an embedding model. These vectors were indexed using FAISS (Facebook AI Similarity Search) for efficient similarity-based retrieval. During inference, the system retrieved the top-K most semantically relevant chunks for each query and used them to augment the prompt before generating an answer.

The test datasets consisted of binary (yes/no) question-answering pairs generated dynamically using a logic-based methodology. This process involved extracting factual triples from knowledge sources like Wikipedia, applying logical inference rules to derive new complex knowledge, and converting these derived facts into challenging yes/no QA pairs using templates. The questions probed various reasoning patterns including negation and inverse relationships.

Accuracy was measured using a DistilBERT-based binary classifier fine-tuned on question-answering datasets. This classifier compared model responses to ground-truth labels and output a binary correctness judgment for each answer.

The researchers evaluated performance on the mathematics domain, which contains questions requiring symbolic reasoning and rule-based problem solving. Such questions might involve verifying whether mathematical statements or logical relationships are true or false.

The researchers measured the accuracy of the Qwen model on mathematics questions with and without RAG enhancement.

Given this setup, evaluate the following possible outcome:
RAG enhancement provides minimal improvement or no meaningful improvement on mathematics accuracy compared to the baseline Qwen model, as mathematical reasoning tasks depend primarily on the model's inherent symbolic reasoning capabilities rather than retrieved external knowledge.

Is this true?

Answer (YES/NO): NO